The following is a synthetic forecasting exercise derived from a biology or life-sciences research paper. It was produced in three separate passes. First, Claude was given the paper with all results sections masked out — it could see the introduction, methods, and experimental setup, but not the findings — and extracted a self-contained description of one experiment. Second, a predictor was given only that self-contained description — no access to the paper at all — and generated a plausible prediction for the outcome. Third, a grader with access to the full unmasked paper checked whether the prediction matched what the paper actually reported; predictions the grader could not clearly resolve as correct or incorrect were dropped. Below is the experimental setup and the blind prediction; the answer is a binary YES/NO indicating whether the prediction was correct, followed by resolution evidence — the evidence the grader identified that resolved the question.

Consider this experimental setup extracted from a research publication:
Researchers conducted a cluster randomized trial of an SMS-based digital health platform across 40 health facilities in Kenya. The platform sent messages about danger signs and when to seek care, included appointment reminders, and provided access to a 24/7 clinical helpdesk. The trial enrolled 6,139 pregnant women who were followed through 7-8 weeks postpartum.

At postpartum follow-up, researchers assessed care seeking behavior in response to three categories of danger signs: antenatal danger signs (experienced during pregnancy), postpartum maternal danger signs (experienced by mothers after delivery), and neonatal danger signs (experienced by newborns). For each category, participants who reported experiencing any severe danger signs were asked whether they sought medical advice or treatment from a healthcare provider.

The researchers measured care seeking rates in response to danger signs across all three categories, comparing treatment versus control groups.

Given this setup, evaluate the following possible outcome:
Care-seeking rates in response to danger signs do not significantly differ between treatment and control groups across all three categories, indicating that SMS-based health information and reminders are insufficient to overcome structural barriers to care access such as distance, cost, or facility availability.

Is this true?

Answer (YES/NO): NO